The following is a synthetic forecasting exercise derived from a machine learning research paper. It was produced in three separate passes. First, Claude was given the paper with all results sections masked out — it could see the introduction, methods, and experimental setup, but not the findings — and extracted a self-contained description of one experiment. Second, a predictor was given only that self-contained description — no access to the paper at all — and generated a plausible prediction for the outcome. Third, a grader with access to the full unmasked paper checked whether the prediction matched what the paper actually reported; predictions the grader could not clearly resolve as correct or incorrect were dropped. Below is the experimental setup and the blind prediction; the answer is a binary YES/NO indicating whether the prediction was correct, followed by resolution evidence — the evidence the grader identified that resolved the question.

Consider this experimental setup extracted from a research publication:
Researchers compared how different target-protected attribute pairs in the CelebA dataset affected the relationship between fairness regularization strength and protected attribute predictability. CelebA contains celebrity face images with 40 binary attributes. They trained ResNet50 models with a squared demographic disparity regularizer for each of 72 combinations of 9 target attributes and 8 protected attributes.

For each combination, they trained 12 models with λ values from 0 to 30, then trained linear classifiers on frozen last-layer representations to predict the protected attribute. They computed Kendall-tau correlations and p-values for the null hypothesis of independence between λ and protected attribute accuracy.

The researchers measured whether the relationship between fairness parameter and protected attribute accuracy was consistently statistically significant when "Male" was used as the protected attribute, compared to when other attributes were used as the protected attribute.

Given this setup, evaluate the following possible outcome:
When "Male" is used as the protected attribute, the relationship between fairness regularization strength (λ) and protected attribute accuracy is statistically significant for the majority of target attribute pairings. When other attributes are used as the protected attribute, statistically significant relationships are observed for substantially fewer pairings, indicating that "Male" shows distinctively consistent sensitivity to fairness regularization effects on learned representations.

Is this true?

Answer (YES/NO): YES